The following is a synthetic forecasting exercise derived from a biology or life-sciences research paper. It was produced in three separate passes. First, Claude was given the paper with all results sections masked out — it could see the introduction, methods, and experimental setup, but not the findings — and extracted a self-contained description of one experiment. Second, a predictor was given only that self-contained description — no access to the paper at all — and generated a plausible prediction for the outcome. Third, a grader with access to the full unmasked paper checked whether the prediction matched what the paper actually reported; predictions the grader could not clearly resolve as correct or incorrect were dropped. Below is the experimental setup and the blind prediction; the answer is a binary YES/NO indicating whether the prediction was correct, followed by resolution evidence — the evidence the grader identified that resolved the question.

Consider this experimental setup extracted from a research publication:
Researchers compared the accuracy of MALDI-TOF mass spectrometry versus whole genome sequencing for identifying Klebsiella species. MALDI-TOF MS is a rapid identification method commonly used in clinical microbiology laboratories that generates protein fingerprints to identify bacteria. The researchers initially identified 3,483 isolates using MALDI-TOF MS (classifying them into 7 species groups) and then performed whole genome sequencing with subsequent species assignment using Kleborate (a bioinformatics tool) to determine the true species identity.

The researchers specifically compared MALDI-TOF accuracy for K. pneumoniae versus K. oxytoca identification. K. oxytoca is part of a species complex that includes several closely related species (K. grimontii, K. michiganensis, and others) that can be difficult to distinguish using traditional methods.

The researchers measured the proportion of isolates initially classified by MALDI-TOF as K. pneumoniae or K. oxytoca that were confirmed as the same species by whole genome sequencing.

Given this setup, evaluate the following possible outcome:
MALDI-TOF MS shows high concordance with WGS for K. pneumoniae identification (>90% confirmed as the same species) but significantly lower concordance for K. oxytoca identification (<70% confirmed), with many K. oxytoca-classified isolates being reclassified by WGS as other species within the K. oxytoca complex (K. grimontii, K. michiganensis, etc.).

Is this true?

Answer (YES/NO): NO